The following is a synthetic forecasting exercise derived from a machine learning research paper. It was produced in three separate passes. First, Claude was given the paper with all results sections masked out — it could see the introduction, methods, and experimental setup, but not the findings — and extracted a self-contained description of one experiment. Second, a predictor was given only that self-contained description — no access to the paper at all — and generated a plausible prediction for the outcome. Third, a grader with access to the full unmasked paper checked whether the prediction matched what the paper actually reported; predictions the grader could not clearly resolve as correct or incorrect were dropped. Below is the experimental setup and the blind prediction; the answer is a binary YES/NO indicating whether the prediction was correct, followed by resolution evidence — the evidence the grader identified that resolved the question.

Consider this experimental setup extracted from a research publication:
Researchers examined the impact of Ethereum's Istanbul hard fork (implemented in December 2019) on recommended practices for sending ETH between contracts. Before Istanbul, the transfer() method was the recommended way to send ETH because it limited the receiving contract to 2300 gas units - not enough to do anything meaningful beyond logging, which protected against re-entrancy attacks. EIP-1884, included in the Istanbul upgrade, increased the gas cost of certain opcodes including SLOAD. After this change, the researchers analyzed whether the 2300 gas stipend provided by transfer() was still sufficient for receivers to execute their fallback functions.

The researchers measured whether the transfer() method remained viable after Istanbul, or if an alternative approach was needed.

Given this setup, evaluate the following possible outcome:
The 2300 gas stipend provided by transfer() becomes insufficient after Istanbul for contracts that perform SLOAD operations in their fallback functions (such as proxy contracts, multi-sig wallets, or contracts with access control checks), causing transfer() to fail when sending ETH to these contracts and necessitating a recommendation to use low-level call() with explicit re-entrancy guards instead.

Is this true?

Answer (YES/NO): YES